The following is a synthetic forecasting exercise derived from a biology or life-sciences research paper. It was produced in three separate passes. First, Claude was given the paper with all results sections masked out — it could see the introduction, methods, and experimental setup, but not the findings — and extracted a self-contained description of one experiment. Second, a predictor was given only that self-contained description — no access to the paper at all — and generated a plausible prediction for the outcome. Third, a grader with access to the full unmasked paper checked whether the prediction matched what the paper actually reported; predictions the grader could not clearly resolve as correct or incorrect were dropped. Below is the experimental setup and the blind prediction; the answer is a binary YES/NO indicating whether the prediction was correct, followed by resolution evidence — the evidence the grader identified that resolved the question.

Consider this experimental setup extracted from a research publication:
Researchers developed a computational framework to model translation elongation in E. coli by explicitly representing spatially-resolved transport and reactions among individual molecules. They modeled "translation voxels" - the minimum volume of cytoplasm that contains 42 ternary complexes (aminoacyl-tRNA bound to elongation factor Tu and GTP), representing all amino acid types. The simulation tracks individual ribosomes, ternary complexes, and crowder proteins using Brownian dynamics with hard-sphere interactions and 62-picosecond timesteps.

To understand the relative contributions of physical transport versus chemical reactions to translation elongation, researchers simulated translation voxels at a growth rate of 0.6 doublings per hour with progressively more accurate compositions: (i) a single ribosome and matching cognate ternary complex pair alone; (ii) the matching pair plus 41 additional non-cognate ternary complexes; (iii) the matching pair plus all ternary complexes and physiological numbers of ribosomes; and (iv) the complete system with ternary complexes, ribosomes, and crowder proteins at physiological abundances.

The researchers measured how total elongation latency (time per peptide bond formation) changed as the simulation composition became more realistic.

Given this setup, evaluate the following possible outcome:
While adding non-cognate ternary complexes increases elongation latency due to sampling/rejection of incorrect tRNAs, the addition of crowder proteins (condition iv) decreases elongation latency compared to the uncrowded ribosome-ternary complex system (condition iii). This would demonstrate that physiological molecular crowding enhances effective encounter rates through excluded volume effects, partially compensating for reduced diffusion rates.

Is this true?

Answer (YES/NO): NO